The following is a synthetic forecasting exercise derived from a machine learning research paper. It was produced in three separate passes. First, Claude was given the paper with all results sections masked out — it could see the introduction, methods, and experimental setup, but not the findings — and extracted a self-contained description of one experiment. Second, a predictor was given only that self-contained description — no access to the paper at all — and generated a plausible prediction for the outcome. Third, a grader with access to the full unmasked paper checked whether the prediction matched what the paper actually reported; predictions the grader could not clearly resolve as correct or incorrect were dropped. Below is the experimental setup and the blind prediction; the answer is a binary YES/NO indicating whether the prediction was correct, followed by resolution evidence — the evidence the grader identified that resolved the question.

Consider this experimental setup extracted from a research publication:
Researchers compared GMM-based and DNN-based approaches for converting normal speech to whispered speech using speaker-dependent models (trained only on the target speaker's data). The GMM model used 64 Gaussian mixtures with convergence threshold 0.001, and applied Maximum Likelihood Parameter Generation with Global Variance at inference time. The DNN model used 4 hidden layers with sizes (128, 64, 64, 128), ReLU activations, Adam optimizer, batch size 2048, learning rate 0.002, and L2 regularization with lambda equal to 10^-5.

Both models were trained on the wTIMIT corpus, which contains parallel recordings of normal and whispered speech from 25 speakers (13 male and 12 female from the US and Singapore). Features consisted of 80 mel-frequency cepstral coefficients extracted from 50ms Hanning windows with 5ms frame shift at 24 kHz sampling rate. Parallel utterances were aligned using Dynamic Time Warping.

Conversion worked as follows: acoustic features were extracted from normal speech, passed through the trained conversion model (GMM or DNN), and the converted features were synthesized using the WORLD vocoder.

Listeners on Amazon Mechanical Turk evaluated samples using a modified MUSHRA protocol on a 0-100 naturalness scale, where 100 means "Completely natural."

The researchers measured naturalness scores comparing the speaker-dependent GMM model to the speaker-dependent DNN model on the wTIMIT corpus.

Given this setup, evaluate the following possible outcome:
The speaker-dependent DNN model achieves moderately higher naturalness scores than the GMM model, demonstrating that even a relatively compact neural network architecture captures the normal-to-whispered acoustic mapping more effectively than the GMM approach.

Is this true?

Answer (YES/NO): NO